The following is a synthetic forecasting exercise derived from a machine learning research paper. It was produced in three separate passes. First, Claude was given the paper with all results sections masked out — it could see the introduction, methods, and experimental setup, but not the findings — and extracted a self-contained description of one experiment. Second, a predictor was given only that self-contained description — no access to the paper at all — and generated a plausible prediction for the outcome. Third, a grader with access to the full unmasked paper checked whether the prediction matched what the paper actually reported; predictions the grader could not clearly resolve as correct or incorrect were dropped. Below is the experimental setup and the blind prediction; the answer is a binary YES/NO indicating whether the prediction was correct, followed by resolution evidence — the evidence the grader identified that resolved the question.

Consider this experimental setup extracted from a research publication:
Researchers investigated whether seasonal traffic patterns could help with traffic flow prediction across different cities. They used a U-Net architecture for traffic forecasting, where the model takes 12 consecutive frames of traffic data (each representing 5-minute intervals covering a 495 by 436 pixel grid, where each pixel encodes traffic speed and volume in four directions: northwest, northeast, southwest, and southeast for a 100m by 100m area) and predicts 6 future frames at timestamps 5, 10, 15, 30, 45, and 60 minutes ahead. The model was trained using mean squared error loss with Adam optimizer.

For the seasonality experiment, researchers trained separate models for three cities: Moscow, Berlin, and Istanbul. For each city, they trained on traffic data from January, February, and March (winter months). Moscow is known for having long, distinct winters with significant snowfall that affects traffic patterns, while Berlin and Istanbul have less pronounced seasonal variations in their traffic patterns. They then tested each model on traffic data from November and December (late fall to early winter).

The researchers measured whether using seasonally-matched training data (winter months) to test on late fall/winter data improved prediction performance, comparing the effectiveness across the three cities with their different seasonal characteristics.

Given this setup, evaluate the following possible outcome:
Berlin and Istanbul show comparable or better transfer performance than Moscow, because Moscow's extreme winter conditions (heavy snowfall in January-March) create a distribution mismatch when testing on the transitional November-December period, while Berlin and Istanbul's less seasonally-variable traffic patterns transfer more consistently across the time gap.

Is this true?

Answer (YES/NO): NO